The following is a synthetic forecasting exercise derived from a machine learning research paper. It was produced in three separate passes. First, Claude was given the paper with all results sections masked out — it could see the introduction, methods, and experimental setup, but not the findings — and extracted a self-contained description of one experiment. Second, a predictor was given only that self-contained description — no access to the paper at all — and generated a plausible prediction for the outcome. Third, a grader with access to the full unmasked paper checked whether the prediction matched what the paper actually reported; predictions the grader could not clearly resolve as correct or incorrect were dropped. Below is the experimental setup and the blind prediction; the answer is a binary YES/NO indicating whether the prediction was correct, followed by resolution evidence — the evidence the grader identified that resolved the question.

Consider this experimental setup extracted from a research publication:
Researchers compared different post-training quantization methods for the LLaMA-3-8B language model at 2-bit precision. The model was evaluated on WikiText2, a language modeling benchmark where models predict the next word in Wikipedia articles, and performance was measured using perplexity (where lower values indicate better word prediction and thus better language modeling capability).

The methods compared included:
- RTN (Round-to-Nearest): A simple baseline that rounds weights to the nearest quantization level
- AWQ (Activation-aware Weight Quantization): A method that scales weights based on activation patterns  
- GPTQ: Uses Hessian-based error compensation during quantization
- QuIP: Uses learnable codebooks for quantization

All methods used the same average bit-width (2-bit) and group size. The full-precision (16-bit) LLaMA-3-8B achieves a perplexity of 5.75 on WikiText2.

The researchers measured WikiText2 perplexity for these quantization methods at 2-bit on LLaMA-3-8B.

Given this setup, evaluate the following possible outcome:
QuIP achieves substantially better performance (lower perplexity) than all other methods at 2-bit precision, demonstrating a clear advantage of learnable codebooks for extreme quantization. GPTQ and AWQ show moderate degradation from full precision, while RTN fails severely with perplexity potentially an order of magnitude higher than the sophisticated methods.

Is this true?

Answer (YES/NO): NO